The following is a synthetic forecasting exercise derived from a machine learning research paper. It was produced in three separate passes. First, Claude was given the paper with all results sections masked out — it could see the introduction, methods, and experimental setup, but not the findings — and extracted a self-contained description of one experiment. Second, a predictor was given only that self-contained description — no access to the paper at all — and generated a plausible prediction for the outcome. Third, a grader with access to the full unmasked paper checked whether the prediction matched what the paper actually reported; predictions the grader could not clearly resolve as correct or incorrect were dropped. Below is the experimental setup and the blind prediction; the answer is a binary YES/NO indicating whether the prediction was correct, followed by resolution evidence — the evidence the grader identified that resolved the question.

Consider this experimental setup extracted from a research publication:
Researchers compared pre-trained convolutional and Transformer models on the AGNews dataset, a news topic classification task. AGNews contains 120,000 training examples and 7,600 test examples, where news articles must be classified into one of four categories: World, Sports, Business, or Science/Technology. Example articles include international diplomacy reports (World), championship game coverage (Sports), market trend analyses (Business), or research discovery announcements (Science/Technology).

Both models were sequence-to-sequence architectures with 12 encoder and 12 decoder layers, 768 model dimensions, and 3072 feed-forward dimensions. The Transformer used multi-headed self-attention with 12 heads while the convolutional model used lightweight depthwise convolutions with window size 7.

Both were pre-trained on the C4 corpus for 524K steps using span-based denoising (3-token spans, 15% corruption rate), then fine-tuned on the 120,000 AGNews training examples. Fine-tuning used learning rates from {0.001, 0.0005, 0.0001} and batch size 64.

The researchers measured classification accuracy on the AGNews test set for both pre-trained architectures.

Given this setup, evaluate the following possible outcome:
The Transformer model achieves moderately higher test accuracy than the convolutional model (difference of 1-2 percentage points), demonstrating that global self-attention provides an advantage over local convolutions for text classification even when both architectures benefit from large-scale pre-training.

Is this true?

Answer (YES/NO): NO